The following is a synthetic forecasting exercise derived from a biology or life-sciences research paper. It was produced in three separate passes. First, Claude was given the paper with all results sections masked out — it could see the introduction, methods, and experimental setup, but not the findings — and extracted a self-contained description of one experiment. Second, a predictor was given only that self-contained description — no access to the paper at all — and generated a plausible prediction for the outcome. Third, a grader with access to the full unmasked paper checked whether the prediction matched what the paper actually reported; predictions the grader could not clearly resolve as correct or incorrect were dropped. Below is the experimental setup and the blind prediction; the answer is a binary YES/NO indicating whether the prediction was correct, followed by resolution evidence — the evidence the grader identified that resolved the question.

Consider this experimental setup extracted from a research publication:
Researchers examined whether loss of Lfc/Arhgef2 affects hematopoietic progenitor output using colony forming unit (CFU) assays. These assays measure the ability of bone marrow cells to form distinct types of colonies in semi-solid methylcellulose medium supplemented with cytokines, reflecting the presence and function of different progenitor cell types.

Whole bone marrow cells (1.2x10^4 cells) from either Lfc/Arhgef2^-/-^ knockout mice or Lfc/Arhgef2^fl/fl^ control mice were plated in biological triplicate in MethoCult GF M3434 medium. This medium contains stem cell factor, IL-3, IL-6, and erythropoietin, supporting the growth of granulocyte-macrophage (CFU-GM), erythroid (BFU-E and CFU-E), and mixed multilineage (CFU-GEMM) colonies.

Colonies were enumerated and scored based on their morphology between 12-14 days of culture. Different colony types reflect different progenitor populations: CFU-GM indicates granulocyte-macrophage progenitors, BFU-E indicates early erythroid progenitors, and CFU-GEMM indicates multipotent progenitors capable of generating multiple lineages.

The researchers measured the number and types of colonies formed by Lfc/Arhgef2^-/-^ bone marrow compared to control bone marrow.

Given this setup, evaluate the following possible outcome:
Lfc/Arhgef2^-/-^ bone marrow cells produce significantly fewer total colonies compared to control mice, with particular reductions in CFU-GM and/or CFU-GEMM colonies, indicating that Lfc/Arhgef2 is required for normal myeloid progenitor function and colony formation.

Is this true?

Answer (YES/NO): NO